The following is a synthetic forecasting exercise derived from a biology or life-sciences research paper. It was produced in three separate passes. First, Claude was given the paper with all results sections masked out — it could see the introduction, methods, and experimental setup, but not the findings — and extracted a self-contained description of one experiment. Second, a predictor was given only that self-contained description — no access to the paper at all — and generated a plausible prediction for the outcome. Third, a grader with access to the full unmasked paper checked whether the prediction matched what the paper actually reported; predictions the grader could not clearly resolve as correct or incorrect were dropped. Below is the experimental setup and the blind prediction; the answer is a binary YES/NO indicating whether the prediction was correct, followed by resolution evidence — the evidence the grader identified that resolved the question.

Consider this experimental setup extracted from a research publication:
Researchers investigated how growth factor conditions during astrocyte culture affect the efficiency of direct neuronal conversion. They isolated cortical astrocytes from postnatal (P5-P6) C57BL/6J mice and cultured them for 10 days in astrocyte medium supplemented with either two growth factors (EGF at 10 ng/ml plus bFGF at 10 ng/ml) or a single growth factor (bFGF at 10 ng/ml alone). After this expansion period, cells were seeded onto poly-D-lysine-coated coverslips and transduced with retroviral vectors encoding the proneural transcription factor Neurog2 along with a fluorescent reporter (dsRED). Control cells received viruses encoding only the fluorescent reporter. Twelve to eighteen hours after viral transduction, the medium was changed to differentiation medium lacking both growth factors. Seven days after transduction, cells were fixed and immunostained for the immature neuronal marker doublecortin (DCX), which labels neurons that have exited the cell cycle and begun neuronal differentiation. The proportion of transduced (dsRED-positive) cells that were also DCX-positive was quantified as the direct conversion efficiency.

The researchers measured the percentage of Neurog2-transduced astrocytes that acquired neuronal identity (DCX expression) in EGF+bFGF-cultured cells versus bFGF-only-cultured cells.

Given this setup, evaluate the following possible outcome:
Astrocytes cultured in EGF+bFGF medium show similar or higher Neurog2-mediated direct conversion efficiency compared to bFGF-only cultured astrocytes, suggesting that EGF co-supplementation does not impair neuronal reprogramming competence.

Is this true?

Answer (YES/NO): YES